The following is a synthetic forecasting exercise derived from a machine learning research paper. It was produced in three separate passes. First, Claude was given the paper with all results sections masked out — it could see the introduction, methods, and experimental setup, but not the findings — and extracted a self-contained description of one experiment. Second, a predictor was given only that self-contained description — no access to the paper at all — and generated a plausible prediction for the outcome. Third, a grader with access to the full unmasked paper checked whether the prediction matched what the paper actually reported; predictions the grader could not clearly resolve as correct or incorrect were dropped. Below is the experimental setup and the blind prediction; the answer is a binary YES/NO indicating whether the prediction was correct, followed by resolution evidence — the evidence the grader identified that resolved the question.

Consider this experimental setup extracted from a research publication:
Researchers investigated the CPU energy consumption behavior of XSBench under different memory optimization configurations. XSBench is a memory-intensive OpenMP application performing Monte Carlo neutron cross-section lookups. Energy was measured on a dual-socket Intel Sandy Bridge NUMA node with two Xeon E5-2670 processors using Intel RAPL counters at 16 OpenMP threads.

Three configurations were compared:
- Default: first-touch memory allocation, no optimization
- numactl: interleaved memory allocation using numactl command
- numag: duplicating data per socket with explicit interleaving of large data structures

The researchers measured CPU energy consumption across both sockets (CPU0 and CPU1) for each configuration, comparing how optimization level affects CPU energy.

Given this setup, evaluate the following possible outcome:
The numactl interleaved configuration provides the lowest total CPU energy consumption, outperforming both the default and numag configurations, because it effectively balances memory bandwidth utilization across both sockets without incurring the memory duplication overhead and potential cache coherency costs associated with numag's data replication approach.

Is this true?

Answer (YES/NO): NO